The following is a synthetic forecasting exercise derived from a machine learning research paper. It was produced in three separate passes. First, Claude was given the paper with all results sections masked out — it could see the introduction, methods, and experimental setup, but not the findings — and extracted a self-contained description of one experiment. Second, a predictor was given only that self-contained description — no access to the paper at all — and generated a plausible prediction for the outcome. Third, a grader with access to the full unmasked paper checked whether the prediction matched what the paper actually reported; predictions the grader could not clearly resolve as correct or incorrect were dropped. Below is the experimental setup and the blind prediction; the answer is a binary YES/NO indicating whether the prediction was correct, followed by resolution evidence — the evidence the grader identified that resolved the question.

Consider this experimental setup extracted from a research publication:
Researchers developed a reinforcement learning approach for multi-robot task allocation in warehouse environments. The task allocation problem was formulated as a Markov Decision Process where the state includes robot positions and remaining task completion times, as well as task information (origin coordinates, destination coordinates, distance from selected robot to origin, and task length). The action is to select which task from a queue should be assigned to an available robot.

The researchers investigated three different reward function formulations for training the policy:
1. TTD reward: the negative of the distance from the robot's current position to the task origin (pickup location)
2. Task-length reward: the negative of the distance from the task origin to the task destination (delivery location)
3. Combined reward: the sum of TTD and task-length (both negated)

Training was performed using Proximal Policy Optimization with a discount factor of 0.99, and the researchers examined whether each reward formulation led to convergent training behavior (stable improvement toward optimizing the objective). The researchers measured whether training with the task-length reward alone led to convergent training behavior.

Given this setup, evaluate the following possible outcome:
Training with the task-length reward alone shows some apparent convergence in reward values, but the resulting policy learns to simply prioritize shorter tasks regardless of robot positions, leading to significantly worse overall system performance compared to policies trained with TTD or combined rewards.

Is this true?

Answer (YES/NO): NO